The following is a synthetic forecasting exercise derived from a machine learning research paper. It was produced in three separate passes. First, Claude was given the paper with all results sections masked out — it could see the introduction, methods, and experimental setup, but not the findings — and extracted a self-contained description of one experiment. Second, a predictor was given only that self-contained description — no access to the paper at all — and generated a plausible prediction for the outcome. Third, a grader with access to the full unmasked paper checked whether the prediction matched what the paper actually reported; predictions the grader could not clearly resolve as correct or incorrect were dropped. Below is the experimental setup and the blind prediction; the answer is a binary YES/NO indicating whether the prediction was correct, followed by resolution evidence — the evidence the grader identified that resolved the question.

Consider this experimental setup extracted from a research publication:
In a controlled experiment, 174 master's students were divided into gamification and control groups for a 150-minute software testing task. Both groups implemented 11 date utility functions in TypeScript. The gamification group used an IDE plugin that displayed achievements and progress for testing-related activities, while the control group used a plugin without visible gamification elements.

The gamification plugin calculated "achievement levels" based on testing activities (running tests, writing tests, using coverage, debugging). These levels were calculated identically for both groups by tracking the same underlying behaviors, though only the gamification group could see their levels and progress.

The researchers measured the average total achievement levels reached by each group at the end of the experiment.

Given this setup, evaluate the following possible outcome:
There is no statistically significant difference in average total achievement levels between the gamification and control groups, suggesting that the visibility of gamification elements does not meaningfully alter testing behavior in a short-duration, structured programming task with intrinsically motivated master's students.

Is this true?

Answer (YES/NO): NO